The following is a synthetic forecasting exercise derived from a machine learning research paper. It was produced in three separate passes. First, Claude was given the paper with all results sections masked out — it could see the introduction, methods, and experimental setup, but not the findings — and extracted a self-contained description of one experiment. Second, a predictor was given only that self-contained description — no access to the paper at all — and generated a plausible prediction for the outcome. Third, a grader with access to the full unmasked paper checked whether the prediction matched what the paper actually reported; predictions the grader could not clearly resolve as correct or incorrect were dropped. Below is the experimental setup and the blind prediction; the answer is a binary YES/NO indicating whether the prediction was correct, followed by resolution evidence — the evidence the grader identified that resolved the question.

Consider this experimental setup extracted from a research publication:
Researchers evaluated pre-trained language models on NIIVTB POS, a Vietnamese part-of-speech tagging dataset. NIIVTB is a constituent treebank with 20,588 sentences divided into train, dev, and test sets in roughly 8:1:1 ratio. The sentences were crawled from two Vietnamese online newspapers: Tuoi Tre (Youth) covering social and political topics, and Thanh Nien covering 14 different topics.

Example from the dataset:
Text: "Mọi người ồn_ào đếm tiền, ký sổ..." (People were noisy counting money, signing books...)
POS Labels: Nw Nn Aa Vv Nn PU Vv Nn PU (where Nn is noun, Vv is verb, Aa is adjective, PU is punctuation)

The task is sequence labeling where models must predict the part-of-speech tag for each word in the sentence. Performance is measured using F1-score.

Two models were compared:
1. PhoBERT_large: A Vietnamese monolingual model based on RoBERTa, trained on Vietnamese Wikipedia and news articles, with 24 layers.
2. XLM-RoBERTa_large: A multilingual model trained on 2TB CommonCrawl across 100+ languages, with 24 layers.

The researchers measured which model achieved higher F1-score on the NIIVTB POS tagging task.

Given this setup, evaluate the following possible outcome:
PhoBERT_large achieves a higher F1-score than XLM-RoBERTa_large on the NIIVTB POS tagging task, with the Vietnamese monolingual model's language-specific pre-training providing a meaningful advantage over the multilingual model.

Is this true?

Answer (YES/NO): NO